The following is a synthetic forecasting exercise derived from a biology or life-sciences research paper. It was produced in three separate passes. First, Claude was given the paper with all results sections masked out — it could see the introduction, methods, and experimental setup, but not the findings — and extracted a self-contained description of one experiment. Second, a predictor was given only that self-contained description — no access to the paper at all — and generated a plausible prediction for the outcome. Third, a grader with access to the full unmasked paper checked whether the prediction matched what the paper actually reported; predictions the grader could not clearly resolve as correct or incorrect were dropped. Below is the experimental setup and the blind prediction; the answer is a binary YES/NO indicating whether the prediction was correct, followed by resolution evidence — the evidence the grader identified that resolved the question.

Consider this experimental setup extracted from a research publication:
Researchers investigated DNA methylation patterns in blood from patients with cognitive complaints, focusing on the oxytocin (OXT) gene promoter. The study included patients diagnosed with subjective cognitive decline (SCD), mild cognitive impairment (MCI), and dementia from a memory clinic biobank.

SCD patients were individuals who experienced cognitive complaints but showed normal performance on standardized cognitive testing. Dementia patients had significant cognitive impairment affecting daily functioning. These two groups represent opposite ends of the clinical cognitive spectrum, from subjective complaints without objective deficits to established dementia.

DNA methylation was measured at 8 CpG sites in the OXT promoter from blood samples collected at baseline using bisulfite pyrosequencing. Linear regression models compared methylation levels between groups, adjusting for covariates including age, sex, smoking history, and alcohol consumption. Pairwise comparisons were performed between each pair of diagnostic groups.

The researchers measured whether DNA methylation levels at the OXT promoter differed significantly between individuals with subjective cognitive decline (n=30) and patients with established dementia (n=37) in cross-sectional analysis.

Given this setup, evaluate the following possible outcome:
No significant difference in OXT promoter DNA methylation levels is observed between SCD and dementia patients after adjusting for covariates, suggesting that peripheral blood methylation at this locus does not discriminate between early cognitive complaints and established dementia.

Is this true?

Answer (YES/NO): YES